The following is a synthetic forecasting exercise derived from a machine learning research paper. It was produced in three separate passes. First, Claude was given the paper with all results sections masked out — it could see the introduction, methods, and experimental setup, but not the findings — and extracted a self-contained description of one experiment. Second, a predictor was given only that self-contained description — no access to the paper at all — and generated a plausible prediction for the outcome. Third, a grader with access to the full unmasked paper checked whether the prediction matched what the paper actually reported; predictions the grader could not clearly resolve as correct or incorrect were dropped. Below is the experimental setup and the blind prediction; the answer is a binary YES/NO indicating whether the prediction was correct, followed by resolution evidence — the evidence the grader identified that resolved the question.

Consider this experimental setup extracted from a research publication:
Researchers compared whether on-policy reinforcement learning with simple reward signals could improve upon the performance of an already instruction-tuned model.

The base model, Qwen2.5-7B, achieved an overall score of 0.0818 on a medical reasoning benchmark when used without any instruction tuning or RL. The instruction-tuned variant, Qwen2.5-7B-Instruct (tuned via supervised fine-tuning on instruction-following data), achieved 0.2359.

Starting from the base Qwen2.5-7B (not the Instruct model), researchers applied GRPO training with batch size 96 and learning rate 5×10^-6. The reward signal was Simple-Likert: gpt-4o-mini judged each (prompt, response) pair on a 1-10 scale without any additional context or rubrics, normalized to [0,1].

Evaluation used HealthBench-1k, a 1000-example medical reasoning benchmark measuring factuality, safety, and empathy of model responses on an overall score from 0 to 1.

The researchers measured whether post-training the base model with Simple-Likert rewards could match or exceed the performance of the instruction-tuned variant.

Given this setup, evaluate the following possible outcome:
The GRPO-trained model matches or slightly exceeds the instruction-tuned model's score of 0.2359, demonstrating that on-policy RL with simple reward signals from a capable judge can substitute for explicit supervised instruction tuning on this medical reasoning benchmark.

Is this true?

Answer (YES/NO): YES